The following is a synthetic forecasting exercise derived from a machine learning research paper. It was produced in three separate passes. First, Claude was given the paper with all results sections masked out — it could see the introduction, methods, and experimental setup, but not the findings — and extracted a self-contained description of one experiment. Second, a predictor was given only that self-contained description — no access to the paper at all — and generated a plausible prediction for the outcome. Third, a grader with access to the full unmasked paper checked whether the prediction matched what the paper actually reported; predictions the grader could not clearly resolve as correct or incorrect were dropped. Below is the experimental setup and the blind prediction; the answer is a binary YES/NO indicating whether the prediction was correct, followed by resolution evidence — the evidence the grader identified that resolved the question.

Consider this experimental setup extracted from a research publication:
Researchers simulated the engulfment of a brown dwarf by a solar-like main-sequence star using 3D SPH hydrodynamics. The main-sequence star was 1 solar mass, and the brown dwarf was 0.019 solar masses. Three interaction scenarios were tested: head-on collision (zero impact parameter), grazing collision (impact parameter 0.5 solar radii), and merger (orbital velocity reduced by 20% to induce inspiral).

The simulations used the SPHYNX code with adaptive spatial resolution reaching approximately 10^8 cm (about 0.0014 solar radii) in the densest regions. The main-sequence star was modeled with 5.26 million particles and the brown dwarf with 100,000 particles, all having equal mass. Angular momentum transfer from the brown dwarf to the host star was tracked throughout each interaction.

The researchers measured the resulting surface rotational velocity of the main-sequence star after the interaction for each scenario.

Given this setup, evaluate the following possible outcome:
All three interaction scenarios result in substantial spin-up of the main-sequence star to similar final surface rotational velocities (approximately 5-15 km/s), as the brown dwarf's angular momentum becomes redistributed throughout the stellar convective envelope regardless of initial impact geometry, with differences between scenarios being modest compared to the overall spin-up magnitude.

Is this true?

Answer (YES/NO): NO